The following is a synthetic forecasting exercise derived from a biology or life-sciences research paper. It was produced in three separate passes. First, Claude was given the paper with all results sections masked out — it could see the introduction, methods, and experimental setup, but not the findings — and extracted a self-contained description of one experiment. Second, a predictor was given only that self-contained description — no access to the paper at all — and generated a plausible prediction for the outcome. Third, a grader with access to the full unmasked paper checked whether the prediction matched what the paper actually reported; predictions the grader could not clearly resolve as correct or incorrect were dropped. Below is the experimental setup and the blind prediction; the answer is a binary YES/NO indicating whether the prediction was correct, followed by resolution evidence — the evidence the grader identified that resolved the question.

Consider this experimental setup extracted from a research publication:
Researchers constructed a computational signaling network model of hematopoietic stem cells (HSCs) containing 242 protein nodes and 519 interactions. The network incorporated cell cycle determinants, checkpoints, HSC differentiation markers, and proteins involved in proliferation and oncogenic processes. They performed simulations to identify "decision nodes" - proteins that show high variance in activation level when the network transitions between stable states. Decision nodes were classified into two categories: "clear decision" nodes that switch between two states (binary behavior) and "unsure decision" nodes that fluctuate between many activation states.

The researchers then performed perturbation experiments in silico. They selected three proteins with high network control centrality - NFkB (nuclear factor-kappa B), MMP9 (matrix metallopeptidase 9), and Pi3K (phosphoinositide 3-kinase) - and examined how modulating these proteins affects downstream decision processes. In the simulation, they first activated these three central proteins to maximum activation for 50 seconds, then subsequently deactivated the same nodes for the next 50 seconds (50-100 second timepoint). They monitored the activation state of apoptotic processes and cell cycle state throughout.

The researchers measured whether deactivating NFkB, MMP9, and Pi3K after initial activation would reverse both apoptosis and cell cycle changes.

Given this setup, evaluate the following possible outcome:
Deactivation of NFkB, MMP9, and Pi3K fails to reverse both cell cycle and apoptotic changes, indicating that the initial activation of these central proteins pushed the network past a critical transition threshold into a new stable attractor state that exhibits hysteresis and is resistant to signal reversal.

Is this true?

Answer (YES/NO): NO